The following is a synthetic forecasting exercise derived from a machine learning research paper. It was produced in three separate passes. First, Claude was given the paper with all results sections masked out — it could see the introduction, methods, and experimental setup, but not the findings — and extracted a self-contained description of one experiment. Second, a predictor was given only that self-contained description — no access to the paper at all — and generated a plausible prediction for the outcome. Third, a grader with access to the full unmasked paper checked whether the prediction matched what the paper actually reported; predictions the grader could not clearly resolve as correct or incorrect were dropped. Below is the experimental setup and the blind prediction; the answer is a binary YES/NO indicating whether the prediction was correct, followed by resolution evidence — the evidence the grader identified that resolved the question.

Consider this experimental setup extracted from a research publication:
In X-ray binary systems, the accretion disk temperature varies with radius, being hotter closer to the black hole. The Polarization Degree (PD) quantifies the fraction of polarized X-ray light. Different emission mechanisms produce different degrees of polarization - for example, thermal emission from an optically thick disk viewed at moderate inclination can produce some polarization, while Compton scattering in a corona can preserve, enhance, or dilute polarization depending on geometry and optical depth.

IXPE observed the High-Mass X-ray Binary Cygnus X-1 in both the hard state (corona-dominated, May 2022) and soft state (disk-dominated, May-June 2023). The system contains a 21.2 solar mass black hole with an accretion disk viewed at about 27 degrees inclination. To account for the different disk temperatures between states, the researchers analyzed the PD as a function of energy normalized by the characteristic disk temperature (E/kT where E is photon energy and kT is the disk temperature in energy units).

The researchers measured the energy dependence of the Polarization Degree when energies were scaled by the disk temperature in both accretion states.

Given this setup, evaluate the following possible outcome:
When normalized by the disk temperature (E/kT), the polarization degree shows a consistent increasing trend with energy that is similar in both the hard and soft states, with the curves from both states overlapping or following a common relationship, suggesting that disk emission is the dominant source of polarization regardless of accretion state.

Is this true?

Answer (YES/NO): NO